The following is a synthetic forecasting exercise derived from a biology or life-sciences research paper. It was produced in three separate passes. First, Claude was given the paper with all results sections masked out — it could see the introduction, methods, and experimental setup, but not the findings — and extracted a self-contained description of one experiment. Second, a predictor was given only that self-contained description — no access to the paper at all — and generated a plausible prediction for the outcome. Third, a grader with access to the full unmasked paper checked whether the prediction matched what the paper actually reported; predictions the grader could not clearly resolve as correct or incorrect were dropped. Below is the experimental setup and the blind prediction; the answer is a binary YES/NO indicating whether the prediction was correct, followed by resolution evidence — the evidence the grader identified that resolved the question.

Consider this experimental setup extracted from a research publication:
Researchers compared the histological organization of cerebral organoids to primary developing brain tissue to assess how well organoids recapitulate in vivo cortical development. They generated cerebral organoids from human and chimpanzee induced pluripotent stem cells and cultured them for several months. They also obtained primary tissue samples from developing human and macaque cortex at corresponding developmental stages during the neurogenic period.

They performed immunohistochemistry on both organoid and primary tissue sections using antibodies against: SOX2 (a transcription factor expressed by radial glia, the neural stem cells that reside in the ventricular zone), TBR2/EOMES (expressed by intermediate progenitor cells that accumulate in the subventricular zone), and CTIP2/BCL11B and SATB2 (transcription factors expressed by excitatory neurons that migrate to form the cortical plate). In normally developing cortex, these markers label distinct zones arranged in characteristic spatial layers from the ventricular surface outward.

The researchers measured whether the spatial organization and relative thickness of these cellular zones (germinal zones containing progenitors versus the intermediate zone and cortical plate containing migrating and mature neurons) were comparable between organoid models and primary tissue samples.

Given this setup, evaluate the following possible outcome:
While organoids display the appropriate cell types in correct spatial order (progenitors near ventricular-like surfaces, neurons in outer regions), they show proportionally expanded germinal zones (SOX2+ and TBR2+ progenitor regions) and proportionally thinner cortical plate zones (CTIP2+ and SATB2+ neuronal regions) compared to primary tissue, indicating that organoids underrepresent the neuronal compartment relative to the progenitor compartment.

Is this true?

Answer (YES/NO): YES